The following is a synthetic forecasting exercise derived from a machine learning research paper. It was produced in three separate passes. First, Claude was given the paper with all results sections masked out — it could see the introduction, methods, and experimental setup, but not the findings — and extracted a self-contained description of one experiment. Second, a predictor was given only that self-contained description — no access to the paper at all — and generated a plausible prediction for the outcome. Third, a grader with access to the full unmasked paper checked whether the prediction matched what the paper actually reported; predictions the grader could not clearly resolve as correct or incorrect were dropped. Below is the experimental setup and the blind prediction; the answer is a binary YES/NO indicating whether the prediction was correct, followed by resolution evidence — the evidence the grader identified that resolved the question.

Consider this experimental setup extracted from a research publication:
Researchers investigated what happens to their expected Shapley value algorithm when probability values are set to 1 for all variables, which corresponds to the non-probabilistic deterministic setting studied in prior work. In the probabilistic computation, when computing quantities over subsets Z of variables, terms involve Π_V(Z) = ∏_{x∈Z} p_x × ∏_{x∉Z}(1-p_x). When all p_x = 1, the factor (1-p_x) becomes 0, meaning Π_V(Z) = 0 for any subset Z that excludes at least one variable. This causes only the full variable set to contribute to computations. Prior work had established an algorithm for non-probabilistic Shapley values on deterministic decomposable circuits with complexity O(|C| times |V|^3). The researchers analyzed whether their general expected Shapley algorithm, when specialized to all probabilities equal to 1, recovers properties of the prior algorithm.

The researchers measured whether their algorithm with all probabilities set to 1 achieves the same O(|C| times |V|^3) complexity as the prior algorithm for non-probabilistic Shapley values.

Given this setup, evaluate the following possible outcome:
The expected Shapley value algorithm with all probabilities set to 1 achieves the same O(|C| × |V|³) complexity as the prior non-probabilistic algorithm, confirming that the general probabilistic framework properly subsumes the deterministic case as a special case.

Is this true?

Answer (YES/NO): YES